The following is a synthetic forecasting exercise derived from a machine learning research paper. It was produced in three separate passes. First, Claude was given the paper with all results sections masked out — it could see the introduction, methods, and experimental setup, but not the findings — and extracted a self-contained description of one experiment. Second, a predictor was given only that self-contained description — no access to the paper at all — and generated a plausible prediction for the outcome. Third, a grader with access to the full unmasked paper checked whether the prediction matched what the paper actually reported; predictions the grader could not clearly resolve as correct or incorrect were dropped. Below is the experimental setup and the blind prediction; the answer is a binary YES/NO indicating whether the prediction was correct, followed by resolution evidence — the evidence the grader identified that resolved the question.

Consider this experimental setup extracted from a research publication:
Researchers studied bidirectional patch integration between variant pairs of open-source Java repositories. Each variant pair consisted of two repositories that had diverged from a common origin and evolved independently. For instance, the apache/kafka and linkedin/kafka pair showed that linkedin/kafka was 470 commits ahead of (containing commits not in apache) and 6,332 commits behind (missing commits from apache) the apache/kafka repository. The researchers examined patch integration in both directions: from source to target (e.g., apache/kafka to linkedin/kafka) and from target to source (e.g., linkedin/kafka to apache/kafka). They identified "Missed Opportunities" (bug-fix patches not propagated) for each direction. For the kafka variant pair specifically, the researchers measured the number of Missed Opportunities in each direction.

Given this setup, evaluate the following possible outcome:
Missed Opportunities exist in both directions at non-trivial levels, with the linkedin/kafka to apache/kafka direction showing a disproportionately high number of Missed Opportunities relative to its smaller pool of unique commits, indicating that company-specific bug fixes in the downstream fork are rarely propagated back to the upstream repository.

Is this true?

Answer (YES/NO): NO